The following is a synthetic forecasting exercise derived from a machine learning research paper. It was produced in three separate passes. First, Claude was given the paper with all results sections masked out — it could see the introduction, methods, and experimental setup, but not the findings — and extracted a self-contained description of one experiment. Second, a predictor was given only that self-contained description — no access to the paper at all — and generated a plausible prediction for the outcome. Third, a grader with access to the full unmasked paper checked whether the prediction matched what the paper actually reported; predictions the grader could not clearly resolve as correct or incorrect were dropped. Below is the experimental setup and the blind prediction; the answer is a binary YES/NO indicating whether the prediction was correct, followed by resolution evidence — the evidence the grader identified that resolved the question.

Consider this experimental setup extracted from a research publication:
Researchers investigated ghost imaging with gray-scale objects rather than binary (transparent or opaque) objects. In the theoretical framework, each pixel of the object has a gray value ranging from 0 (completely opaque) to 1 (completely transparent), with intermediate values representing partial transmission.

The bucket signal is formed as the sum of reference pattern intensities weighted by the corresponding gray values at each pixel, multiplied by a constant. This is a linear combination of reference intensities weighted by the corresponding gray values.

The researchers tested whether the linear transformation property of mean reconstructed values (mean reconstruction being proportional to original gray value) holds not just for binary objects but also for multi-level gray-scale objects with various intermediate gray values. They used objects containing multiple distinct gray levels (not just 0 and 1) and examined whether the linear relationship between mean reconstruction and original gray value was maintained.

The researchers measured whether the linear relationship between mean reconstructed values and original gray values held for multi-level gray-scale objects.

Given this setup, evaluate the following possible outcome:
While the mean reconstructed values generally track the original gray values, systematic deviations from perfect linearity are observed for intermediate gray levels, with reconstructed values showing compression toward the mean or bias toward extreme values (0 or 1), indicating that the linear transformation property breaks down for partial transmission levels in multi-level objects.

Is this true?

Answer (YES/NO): NO